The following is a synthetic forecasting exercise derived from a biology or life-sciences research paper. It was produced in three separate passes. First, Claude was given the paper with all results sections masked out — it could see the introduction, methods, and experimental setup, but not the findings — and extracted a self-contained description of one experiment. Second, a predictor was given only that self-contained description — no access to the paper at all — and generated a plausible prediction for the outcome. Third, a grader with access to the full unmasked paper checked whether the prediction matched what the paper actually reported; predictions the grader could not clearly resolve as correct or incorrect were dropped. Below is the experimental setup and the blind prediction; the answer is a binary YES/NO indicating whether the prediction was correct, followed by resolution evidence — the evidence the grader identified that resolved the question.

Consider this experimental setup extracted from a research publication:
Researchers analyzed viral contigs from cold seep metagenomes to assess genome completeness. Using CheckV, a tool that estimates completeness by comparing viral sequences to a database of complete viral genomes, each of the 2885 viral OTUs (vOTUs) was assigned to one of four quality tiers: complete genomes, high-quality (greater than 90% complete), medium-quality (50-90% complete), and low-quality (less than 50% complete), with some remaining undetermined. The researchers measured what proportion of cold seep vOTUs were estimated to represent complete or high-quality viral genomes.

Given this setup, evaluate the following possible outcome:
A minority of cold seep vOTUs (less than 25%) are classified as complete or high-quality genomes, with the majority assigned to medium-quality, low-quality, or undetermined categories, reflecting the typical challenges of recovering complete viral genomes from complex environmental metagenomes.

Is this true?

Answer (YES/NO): YES